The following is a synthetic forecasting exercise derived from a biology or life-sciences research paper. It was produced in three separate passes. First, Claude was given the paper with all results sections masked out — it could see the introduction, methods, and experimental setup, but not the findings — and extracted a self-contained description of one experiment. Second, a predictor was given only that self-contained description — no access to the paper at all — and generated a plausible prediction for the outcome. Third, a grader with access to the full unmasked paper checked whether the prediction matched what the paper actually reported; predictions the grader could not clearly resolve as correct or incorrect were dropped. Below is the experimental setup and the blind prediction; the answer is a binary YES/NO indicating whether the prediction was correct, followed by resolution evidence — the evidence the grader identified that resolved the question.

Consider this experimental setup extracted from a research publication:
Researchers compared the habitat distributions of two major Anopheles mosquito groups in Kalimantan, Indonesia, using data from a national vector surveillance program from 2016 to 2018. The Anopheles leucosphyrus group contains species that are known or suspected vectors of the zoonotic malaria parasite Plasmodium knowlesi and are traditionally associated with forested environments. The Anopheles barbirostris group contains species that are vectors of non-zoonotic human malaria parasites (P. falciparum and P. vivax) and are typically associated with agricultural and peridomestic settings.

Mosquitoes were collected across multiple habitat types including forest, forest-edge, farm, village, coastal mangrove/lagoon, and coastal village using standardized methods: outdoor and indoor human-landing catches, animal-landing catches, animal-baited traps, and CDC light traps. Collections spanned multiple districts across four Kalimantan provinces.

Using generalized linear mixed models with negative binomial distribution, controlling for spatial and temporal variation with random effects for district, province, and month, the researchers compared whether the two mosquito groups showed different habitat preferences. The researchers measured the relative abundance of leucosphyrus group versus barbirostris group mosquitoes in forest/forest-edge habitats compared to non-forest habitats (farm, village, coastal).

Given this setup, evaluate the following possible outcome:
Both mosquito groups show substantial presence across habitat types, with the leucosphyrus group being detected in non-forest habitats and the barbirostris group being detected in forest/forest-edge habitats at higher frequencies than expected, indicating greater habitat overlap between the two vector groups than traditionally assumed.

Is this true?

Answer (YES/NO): YES